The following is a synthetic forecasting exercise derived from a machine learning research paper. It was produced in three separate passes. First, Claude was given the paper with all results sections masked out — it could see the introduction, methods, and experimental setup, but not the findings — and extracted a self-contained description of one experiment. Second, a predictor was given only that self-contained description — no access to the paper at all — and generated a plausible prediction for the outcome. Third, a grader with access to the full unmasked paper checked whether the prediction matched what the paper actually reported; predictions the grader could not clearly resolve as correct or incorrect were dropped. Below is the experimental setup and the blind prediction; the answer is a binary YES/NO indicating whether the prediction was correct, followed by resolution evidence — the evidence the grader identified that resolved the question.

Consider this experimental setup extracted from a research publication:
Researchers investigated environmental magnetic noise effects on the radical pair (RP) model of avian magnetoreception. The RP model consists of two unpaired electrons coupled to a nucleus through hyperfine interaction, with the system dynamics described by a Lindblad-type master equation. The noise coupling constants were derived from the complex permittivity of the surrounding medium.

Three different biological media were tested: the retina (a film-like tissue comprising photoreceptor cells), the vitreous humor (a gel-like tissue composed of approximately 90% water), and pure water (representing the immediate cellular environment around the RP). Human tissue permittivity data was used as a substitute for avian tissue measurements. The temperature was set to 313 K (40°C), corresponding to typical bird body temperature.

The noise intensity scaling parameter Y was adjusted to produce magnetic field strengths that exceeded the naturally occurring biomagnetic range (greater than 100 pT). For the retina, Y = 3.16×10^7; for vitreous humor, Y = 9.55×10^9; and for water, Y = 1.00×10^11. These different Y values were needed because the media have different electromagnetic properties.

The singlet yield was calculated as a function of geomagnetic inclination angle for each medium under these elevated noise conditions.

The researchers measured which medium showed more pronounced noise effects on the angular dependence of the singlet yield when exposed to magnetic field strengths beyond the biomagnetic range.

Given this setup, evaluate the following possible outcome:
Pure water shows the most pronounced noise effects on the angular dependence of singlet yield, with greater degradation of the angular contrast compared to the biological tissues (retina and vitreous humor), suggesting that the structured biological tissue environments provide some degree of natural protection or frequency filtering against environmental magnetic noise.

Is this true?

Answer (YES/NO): NO